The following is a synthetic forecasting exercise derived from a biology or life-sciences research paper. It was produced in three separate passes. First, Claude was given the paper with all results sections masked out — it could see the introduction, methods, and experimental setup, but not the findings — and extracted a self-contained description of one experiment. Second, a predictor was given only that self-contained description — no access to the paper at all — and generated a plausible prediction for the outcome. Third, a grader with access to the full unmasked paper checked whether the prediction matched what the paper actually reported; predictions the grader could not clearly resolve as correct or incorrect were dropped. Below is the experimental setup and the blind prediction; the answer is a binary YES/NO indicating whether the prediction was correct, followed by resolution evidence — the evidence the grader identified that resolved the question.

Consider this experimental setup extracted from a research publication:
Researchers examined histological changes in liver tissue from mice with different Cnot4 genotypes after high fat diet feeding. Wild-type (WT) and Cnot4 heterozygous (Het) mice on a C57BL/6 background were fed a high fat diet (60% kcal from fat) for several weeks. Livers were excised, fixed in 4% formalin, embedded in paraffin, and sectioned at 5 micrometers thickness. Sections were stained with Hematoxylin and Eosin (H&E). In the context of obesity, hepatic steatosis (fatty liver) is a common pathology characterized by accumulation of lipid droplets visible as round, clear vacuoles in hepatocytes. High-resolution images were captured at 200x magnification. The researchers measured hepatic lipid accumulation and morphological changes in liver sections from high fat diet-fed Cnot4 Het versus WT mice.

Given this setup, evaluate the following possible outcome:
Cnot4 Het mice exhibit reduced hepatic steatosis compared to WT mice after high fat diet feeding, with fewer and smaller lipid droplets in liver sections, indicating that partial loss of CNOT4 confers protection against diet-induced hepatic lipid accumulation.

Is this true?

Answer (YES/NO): YES